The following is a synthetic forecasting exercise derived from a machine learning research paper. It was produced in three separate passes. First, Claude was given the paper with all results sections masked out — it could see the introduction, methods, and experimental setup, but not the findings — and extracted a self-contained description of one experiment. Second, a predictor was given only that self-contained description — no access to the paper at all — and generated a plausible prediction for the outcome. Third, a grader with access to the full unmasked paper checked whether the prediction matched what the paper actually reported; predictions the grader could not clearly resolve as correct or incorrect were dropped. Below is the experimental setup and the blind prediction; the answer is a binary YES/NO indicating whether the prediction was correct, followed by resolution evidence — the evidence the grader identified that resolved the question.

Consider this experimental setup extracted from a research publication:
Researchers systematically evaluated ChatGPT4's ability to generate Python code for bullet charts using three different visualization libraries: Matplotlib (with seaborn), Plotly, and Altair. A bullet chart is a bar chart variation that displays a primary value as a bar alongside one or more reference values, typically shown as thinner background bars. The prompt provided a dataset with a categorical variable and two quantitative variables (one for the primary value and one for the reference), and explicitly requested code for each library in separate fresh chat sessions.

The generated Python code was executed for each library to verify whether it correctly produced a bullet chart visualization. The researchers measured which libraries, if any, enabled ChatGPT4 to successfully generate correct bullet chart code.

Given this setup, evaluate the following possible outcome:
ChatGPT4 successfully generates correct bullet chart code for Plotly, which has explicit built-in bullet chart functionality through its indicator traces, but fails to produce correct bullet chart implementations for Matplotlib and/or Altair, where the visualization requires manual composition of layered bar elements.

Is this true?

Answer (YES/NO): NO